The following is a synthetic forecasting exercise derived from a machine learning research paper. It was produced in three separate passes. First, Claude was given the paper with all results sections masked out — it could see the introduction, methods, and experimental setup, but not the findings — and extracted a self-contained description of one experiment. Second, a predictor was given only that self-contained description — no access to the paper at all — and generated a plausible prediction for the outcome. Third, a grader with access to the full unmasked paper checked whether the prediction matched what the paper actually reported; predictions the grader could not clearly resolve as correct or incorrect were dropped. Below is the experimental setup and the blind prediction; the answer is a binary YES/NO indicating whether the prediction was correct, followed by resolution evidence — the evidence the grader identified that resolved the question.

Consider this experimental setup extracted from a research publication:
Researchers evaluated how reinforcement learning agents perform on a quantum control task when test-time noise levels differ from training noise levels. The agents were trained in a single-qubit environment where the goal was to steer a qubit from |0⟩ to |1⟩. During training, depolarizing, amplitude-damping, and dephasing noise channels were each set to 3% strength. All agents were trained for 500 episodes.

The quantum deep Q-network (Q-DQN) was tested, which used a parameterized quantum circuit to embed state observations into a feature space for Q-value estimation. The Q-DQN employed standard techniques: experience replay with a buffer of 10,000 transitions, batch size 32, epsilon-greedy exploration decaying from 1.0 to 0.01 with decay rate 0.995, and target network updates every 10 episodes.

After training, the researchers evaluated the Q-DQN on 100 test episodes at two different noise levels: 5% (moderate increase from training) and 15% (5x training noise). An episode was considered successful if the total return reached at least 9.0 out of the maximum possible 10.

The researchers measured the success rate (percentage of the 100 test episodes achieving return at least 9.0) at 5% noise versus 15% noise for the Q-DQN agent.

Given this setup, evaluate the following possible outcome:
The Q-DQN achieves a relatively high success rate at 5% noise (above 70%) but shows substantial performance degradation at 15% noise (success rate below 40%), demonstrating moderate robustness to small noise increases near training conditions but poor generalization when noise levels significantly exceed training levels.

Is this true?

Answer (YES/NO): NO